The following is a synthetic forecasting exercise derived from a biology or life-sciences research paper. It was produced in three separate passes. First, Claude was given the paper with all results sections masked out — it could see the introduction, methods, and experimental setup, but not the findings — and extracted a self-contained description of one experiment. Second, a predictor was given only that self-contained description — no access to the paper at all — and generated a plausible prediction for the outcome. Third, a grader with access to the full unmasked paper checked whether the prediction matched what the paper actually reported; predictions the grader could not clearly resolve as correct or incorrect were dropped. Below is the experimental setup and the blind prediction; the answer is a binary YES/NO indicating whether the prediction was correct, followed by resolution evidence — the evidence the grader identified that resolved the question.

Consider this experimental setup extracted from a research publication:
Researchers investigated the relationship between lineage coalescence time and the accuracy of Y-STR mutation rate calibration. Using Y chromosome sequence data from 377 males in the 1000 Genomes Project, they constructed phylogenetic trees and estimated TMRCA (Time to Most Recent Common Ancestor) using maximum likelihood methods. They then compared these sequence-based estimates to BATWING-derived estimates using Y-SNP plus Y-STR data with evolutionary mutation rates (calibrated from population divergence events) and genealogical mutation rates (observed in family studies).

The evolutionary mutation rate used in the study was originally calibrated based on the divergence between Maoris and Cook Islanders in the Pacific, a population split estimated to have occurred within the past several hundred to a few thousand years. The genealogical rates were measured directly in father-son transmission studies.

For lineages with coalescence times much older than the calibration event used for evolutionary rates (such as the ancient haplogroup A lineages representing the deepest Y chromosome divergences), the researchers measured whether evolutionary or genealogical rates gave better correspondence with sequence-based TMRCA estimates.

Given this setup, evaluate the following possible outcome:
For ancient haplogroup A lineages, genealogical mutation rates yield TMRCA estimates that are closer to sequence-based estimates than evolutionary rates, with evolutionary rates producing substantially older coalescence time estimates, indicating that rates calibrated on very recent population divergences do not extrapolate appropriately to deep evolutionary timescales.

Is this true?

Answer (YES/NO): NO